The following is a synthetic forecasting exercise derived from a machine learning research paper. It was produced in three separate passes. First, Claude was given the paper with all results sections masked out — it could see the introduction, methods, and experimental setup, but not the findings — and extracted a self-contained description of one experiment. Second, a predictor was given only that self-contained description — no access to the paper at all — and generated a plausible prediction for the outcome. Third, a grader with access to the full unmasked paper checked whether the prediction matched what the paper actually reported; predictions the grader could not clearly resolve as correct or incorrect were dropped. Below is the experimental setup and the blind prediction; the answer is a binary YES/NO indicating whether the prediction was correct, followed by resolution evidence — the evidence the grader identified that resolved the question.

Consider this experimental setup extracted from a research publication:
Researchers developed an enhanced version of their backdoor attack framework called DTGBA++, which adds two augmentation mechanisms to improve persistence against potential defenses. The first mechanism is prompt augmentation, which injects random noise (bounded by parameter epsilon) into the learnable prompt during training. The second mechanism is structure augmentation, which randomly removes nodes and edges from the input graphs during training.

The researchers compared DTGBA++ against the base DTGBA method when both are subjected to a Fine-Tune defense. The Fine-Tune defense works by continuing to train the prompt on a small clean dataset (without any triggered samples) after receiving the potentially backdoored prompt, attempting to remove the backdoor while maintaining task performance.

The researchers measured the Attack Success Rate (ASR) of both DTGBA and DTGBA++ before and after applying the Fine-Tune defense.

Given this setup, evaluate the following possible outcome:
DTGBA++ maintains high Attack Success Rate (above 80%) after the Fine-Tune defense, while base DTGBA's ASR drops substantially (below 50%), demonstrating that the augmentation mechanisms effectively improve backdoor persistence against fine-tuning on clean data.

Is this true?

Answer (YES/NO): NO